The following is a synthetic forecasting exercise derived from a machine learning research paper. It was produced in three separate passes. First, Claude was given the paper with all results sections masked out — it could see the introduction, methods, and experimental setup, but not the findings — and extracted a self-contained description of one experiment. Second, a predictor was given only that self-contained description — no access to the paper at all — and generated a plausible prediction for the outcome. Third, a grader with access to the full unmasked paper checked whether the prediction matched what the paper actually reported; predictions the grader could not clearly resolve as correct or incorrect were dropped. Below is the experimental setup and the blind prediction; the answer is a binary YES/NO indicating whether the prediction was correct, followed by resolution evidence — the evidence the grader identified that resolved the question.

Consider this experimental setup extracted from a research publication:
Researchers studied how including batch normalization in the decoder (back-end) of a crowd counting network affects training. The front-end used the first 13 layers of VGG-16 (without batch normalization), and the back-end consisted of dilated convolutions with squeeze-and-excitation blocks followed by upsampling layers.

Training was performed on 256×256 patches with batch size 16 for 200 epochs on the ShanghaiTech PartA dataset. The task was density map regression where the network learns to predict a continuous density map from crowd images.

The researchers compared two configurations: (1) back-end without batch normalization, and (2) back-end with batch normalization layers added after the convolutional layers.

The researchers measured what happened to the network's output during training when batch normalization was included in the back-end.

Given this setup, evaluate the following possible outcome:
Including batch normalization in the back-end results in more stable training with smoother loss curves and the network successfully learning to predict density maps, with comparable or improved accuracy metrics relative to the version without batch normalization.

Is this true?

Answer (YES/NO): NO